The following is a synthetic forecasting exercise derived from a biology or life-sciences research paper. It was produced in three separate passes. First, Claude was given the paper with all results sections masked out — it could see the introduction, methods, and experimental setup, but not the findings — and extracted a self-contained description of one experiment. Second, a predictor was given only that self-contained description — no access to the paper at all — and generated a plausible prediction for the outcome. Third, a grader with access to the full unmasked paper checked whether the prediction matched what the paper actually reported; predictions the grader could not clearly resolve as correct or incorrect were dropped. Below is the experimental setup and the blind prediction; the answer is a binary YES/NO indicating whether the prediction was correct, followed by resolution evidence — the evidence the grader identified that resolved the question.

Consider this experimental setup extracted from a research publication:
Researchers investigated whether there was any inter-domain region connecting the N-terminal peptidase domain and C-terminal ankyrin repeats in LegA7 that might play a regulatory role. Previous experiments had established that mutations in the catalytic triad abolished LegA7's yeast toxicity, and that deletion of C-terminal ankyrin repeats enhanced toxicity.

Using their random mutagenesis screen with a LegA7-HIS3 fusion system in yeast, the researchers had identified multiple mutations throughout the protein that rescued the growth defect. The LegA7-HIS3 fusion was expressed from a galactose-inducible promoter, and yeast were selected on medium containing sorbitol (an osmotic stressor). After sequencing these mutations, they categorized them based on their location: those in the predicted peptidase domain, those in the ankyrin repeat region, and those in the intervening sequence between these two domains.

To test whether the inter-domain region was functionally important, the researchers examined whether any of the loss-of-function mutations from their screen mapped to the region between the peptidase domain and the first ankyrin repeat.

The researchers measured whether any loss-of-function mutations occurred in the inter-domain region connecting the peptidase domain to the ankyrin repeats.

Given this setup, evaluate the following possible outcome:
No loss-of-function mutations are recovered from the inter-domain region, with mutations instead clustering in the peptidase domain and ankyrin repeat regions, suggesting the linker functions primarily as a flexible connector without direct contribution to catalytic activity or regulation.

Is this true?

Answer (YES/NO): NO